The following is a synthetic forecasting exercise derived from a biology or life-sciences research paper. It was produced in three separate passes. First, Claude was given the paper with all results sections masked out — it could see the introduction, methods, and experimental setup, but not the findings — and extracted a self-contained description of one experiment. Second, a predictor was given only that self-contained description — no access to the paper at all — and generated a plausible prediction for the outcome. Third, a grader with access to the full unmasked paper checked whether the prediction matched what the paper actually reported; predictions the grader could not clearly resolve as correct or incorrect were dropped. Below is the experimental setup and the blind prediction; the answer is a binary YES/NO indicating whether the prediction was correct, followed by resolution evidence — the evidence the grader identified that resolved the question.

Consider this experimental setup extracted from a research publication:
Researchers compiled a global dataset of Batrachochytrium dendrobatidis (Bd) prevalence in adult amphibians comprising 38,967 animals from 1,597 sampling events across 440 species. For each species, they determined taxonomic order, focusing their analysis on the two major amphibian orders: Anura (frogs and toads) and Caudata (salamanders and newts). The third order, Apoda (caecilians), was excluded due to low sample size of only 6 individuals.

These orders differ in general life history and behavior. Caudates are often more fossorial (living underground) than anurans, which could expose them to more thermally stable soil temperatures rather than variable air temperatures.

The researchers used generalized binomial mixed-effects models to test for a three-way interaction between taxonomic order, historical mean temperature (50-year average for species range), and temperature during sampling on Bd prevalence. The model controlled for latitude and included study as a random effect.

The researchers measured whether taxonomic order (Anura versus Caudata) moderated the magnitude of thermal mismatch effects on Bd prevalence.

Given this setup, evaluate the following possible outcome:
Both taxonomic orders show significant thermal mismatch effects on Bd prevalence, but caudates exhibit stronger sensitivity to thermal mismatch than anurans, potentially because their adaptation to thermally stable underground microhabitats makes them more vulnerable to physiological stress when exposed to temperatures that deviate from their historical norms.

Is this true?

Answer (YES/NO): NO